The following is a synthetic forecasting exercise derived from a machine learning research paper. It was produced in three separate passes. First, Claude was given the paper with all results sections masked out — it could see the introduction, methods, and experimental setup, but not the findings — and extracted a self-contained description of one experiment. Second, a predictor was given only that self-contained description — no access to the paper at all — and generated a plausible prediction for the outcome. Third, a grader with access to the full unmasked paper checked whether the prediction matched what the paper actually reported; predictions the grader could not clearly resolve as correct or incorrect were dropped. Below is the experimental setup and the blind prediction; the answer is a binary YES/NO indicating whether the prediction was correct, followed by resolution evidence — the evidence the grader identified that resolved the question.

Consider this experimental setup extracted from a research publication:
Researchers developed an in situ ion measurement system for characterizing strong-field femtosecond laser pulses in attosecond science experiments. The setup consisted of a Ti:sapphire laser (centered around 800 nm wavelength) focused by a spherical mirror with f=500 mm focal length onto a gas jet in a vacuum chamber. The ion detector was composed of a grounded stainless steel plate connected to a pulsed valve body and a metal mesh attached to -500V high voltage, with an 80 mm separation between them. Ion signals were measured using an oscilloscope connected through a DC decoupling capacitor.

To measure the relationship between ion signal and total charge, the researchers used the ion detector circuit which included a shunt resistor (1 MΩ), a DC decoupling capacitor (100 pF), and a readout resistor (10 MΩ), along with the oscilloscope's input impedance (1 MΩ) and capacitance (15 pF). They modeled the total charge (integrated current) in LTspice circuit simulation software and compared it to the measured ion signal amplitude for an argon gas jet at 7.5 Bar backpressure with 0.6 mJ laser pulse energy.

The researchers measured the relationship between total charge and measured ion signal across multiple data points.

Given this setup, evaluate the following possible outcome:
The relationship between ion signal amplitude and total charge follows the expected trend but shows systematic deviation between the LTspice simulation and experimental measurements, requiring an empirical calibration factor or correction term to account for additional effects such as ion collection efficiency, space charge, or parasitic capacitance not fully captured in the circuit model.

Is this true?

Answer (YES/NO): NO